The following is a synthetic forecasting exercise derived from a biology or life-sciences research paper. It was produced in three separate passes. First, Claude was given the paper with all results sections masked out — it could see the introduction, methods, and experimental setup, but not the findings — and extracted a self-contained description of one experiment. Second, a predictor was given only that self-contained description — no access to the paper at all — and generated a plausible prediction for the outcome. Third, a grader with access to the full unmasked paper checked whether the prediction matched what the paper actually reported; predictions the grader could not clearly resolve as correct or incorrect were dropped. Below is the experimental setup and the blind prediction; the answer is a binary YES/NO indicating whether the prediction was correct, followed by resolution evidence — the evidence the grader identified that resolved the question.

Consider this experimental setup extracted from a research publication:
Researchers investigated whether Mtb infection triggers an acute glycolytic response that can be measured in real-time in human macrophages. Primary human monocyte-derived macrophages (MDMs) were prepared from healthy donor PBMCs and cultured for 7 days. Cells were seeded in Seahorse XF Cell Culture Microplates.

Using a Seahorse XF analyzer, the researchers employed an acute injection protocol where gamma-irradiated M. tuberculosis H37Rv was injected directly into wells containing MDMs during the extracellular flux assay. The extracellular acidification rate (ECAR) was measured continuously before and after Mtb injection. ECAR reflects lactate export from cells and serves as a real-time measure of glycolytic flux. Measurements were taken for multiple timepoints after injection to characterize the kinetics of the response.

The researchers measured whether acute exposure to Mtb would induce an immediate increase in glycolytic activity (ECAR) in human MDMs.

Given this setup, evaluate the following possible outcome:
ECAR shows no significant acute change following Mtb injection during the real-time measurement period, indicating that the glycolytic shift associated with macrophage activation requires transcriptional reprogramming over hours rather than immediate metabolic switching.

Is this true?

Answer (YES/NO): NO